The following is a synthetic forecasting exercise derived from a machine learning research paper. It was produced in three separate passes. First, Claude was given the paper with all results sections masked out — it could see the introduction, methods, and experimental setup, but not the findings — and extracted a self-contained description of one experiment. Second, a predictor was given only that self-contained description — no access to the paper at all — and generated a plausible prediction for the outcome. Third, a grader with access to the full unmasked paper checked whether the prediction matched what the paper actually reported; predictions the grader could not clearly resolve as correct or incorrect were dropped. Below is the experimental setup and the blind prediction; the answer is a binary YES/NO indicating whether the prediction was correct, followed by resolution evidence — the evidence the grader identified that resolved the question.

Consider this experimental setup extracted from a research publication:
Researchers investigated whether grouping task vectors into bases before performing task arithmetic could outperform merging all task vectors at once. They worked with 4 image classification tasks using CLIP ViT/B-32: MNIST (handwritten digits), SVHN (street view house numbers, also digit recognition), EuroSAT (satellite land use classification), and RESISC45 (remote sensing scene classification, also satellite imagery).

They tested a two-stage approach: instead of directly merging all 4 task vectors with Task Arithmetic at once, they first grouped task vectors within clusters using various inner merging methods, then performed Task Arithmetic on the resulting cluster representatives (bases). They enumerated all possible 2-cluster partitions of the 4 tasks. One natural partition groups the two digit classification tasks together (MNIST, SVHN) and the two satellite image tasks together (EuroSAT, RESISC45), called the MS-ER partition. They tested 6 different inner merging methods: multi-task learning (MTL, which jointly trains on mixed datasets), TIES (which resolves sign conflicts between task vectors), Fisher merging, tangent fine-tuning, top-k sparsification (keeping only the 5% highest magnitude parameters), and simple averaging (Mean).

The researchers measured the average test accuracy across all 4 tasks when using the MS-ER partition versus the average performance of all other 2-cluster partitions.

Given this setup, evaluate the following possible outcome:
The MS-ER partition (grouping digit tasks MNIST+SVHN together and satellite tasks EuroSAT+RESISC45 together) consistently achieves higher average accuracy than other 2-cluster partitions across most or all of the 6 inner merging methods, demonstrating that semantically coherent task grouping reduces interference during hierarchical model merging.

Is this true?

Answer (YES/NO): YES